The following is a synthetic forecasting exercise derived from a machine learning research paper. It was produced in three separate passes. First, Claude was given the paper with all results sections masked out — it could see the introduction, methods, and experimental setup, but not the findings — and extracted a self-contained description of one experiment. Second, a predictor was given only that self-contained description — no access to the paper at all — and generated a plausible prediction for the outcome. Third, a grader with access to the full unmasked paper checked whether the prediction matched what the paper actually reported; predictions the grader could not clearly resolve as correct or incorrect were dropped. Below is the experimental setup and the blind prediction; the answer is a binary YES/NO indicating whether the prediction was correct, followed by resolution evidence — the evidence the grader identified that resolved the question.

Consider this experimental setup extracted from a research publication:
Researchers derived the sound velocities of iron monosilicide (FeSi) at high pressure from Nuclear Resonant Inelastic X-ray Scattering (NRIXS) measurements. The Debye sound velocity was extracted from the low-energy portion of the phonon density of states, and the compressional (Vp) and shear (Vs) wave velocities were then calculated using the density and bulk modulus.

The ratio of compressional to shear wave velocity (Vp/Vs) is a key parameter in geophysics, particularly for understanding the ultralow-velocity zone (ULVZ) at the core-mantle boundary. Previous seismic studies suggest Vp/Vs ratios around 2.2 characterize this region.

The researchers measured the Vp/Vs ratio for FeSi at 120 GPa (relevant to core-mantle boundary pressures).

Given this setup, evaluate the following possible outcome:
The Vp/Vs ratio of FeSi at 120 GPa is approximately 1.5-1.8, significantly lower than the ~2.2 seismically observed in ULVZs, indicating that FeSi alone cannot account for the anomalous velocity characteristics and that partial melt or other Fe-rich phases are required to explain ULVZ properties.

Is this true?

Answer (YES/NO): NO